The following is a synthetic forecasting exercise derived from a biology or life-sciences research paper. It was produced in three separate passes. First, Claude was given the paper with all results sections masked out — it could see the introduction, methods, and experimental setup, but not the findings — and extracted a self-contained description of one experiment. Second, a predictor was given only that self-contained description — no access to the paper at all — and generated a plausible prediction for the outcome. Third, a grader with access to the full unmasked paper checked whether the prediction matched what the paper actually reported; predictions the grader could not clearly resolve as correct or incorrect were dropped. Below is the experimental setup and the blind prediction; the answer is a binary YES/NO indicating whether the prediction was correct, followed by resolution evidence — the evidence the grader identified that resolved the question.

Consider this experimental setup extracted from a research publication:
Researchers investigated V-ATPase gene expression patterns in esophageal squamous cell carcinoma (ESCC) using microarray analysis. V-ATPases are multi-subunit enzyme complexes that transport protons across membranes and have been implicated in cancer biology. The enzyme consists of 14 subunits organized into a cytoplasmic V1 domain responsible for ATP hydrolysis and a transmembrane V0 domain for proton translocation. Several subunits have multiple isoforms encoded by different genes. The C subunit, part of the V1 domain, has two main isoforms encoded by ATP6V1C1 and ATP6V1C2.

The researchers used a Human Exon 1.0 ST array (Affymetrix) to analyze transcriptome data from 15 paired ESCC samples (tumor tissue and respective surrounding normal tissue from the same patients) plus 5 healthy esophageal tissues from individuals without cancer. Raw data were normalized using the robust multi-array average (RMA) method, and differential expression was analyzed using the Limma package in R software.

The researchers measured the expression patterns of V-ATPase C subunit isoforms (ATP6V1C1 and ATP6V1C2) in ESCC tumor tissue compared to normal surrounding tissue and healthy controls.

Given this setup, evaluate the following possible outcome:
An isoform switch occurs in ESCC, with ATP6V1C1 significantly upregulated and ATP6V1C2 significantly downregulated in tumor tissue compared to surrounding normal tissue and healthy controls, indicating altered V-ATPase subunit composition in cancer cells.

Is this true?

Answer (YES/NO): YES